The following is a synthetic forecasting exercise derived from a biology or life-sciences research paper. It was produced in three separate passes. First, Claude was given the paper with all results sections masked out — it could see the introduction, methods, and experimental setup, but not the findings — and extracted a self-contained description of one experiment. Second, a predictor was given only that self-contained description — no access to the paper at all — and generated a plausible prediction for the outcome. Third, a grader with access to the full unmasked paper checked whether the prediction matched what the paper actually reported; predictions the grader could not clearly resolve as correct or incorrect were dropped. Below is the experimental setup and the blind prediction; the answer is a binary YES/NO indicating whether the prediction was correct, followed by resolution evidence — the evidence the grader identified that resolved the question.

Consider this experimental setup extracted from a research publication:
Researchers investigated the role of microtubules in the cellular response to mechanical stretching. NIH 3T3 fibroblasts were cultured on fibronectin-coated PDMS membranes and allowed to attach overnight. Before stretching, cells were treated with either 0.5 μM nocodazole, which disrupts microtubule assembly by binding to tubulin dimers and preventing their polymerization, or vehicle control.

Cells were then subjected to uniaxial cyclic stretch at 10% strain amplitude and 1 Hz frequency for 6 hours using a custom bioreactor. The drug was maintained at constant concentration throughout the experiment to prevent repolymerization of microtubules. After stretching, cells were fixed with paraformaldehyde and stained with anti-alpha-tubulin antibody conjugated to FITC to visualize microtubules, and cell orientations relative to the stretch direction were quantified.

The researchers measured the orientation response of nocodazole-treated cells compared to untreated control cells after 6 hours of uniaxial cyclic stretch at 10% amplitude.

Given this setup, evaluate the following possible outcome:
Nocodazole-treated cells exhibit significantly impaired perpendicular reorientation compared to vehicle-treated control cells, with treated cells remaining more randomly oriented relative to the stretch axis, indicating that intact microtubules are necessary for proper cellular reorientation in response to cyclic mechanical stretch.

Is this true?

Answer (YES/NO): NO